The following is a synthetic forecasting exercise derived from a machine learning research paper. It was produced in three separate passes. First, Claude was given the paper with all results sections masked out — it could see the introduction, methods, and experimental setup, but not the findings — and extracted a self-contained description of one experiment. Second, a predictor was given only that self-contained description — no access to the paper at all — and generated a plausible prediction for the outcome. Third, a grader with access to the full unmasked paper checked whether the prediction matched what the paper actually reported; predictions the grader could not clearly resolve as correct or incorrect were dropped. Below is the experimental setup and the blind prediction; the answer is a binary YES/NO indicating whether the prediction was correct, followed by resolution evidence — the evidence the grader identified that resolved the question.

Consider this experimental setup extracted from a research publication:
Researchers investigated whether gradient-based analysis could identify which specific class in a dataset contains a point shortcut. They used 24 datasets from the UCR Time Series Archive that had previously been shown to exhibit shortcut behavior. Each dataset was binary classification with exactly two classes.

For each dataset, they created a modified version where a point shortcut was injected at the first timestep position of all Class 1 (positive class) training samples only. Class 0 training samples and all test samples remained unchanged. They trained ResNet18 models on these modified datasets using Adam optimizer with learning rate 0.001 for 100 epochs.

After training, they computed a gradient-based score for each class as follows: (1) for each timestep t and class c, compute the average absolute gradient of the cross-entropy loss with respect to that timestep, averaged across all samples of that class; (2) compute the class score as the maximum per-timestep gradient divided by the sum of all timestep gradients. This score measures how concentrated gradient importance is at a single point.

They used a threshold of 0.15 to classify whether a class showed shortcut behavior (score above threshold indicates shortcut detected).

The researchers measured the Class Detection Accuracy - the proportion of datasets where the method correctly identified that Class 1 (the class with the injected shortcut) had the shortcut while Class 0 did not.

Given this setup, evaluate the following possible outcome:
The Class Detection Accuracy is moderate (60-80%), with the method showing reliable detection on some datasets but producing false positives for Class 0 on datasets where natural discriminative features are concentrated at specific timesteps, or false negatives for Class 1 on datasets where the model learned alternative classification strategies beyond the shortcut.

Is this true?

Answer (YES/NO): YES